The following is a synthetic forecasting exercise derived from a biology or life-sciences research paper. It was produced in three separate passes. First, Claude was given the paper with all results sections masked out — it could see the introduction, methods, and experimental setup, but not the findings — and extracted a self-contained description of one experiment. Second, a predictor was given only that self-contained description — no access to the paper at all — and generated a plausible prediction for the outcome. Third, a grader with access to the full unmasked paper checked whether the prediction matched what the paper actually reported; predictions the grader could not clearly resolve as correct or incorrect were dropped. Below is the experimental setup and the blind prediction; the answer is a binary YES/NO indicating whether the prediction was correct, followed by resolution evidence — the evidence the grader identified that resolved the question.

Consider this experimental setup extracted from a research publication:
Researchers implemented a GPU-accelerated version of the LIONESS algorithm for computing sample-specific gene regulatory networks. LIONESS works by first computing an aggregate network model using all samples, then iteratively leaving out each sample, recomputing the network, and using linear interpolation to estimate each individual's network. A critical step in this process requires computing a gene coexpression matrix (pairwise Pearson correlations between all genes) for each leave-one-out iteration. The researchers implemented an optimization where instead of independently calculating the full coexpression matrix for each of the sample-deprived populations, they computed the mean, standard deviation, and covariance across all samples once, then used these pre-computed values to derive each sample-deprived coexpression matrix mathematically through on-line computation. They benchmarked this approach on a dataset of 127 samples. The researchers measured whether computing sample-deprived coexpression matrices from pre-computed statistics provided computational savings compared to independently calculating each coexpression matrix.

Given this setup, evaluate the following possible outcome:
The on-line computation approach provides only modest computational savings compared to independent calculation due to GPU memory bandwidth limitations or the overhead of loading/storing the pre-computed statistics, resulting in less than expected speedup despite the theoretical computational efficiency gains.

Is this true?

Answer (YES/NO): NO